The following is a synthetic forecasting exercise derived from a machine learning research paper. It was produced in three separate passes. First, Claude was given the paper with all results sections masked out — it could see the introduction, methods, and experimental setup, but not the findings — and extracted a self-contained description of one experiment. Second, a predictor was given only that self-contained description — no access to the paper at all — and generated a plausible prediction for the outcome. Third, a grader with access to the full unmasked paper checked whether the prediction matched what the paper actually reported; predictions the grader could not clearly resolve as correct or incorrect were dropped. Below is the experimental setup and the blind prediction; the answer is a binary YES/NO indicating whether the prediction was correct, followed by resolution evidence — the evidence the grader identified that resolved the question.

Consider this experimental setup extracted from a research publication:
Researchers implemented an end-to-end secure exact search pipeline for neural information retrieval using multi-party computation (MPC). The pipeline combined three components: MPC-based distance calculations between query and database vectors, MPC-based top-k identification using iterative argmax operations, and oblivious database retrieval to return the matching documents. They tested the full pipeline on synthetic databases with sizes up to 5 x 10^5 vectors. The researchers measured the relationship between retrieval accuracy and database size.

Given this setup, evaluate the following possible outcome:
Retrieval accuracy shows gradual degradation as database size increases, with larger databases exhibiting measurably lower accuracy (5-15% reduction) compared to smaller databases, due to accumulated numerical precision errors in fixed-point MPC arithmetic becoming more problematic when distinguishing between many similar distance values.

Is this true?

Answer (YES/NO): NO